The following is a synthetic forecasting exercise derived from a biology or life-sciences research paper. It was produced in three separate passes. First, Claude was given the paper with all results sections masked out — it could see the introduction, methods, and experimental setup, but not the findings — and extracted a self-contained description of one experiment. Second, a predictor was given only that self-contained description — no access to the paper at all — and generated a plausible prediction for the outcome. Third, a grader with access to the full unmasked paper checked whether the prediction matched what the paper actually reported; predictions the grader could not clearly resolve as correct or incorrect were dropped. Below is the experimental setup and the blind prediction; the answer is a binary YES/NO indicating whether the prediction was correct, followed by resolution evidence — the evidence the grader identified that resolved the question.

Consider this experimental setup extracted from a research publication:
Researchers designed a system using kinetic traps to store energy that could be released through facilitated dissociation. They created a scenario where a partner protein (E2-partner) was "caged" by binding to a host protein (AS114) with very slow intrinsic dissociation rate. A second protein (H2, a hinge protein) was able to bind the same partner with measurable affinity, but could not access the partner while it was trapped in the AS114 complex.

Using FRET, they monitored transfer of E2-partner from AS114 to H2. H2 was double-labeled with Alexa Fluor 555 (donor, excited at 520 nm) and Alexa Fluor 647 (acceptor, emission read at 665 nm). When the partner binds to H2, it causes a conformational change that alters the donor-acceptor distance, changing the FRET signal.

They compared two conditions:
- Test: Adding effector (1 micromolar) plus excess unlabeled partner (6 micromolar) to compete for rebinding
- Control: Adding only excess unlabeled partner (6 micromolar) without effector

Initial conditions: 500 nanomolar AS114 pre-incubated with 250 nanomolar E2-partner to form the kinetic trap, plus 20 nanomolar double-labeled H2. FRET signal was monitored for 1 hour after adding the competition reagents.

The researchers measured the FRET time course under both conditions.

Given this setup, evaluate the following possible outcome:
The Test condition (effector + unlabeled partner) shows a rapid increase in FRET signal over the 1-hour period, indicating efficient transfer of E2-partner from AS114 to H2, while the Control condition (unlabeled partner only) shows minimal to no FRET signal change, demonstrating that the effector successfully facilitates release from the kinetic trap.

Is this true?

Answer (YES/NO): NO